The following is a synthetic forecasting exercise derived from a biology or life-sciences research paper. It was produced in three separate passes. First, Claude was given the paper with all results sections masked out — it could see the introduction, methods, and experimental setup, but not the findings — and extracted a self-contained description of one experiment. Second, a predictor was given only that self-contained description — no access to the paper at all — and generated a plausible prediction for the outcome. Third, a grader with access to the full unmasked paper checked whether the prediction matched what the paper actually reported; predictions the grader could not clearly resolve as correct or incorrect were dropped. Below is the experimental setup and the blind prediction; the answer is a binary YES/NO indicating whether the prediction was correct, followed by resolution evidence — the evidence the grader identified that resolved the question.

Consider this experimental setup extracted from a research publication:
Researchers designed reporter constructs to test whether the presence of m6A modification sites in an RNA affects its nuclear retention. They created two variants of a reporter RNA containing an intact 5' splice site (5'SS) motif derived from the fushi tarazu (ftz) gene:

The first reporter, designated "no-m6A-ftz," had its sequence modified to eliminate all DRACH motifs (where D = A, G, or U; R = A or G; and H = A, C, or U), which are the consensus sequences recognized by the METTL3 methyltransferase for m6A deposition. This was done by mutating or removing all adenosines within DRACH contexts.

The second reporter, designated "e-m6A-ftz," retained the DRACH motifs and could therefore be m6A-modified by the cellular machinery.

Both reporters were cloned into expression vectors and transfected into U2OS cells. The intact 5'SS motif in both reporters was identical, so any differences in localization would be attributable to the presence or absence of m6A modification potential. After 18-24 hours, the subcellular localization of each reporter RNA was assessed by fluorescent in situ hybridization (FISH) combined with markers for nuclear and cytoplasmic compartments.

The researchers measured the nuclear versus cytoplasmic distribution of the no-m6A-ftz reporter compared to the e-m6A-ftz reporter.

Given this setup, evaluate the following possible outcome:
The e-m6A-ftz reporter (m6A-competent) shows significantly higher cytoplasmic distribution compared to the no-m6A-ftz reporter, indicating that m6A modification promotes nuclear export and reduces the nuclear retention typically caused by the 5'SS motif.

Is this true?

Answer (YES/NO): NO